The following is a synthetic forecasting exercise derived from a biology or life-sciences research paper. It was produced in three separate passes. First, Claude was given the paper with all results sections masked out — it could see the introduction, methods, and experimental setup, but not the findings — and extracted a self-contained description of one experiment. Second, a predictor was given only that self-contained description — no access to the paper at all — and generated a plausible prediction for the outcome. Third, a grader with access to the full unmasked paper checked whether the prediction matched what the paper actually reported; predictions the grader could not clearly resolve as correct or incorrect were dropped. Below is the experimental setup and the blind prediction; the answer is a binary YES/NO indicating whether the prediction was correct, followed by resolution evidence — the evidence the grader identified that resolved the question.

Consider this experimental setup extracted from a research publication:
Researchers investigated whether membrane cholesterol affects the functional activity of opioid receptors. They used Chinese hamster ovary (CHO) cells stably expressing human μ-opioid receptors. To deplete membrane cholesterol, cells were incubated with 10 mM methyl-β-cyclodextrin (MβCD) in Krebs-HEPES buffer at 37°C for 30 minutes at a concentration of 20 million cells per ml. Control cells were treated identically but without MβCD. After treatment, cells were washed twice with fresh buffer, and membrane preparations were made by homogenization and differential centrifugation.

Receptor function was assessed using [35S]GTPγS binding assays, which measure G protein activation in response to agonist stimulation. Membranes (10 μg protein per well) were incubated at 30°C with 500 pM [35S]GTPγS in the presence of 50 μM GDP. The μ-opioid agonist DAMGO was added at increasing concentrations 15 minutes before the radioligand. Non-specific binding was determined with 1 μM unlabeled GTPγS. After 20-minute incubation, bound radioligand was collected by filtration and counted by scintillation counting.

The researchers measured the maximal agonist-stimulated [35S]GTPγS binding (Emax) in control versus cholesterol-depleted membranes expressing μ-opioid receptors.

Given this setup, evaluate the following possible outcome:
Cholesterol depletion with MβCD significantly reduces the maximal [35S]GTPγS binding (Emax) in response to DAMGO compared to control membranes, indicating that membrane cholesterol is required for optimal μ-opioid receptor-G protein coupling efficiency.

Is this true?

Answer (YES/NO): YES